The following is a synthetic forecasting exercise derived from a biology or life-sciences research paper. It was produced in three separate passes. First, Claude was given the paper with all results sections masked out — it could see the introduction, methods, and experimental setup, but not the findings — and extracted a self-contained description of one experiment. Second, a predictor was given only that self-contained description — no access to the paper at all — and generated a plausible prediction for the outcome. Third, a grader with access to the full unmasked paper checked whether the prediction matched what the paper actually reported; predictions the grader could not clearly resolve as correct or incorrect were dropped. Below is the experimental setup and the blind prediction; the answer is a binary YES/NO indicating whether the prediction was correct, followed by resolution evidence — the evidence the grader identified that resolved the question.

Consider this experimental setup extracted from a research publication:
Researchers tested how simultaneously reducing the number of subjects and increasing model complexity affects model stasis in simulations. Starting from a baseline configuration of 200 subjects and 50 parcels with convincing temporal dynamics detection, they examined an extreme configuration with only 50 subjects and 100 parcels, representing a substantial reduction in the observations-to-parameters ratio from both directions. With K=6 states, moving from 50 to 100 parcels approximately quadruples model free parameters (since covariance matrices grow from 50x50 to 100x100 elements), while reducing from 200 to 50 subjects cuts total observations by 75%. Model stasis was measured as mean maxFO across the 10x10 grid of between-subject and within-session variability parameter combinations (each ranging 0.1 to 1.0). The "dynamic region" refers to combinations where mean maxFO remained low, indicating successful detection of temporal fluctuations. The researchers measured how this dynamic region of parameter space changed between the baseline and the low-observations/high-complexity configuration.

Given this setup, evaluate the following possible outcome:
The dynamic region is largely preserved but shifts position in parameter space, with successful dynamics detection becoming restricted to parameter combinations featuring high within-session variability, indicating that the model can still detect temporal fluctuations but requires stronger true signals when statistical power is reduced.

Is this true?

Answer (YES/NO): NO